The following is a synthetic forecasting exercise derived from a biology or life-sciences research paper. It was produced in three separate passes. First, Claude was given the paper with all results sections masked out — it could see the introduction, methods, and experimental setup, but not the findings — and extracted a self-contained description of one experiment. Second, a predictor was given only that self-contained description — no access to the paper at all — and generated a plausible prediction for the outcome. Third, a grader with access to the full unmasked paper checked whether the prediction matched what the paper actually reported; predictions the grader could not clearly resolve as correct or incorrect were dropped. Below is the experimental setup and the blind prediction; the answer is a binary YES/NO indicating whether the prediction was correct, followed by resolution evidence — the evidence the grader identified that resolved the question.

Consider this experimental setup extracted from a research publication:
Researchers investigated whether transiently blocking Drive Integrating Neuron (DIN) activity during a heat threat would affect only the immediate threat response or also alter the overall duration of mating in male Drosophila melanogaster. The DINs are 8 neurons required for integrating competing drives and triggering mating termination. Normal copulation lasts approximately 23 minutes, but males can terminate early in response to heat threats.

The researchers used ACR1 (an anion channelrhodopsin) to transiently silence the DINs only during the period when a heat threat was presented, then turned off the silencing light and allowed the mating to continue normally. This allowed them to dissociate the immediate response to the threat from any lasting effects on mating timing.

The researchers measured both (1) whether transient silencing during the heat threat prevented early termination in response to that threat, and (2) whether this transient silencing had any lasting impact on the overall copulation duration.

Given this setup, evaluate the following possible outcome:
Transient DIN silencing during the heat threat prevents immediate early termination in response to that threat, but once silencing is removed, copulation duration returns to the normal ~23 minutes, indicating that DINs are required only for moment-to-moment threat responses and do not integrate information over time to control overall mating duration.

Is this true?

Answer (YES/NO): YES